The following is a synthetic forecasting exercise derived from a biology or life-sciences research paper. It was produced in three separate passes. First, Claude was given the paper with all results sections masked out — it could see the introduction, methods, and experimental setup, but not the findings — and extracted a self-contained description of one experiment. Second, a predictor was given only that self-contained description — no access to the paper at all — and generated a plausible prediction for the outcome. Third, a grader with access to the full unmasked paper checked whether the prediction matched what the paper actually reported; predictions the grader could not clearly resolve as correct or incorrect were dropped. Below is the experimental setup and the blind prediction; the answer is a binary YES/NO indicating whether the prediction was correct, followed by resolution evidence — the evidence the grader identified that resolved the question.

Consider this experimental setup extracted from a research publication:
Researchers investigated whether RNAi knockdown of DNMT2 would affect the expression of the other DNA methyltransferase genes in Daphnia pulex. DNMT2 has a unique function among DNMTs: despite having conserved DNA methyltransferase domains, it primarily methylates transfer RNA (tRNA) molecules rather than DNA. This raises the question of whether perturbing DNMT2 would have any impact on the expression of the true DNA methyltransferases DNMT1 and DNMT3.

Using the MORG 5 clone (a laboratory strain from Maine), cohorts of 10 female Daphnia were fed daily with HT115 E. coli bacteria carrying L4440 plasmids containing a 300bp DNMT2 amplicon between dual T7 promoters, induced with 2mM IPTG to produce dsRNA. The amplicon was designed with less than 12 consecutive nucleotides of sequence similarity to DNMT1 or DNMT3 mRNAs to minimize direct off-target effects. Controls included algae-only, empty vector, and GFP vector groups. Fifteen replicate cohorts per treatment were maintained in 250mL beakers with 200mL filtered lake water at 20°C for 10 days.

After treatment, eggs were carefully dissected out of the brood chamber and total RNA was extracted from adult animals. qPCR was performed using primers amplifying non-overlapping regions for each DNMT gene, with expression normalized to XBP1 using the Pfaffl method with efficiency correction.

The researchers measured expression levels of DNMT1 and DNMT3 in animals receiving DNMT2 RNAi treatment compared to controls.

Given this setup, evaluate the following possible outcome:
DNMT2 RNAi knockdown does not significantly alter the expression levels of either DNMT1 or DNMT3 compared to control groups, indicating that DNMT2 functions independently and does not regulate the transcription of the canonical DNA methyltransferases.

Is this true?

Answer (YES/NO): NO